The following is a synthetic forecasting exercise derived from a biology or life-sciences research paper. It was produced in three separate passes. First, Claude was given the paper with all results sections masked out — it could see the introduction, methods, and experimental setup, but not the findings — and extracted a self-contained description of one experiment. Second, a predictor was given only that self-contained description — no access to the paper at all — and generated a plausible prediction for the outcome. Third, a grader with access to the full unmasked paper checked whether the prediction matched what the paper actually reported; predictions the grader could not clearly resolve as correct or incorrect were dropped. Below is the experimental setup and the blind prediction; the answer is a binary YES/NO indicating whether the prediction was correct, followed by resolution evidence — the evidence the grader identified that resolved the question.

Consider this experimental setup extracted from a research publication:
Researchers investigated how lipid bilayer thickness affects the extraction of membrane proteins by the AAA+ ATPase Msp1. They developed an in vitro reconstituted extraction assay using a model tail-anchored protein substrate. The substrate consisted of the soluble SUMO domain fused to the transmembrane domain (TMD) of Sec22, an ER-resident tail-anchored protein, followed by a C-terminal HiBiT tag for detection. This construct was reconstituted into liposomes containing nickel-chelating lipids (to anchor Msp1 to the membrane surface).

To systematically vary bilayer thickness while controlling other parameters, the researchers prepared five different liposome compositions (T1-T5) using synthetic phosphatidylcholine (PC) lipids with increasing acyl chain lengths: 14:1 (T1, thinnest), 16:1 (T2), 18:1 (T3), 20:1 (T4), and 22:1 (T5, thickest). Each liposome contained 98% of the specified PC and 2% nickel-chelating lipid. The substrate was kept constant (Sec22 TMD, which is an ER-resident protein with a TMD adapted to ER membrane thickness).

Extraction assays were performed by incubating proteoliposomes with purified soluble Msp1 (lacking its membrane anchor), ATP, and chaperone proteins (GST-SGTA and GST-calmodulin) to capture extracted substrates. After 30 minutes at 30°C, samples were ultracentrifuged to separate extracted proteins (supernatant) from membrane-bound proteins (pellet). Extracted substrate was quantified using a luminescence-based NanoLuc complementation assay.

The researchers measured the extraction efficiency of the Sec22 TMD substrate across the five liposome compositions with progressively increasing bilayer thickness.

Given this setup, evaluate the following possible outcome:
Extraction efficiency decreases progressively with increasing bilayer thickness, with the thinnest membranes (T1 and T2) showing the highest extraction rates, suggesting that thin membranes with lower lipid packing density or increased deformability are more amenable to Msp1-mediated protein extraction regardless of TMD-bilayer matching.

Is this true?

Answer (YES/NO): NO